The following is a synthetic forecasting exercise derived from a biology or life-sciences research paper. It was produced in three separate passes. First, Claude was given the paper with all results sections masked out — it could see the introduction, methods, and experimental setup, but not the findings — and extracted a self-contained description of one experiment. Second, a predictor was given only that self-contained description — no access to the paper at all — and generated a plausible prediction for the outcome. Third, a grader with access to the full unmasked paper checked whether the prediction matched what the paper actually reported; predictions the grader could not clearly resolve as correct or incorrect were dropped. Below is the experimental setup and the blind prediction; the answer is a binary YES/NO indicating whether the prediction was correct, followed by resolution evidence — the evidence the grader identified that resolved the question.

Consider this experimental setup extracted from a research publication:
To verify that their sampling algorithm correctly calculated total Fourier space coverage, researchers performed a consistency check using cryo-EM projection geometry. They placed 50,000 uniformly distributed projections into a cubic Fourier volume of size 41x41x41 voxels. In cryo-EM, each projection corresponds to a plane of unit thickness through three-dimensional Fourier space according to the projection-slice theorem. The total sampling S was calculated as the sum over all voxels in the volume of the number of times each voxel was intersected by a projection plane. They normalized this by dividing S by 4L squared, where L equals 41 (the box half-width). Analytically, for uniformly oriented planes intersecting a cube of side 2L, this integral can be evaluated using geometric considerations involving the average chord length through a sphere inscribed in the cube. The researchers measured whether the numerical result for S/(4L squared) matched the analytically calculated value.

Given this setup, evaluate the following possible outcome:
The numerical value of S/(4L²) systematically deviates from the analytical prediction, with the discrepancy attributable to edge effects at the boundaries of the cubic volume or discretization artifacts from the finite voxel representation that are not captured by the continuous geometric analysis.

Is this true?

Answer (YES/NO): NO